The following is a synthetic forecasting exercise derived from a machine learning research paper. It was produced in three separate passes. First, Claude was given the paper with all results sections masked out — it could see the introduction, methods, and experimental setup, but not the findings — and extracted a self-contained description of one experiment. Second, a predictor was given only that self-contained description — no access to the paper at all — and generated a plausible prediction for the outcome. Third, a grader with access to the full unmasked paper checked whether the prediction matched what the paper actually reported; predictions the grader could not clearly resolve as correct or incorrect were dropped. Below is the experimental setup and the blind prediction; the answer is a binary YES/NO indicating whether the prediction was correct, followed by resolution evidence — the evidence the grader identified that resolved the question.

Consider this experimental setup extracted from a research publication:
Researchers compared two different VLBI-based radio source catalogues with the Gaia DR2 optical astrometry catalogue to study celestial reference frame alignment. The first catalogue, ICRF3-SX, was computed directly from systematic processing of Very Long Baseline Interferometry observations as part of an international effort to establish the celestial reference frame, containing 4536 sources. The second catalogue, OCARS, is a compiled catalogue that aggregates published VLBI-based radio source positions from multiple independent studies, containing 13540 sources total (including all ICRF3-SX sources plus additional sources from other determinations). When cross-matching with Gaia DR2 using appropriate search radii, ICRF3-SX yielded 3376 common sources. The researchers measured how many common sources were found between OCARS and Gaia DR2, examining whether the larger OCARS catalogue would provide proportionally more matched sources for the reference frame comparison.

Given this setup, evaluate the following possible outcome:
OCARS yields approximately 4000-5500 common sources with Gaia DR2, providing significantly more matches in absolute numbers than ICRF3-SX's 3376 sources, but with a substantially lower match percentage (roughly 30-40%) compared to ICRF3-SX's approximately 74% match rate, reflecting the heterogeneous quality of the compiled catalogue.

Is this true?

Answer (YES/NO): NO